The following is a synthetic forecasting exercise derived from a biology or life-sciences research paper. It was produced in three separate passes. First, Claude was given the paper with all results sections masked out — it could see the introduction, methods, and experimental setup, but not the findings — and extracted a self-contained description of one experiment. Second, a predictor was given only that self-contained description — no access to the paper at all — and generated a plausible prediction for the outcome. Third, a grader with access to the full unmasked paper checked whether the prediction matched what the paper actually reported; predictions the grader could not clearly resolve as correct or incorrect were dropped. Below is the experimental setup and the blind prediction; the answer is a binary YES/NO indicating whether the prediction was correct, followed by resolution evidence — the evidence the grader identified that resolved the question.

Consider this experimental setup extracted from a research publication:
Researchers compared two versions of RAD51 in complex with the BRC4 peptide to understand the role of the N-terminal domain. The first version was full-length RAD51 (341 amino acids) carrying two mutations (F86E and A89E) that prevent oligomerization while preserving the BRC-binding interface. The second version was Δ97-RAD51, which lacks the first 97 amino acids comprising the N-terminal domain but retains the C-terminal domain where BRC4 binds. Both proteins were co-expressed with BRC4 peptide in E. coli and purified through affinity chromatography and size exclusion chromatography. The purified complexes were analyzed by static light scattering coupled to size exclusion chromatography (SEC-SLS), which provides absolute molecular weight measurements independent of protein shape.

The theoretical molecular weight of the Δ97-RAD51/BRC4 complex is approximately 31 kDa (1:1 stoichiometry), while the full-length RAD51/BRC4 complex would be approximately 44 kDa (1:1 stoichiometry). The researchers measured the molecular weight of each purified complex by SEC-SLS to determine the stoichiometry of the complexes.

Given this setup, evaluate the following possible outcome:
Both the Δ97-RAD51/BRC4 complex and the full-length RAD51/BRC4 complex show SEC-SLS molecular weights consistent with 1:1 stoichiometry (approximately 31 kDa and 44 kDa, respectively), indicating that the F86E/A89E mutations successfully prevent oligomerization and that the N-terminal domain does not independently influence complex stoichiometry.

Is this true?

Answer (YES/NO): YES